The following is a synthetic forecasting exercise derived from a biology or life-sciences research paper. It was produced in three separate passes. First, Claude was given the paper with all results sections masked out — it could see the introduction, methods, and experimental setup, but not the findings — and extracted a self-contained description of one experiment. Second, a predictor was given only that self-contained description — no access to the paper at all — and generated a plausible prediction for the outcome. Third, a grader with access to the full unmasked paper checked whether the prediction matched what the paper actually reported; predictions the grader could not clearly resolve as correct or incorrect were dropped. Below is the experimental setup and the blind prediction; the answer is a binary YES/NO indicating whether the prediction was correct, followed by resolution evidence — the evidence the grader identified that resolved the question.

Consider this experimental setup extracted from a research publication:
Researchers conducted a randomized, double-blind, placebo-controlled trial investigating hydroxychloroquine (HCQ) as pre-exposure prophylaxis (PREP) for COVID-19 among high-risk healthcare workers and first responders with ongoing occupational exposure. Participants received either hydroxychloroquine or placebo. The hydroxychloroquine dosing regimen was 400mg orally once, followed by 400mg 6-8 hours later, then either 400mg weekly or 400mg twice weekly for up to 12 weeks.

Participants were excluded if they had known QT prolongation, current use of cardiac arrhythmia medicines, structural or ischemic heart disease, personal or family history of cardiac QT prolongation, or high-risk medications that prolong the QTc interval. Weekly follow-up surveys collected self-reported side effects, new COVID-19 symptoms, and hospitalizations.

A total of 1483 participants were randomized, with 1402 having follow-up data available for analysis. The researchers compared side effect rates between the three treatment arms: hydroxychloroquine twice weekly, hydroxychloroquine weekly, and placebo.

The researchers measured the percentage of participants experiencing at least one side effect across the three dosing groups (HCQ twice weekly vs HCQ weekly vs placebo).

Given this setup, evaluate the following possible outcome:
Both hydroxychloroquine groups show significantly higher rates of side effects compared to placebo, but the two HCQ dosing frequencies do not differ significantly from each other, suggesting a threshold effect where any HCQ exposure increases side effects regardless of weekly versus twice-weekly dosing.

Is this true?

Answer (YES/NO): NO